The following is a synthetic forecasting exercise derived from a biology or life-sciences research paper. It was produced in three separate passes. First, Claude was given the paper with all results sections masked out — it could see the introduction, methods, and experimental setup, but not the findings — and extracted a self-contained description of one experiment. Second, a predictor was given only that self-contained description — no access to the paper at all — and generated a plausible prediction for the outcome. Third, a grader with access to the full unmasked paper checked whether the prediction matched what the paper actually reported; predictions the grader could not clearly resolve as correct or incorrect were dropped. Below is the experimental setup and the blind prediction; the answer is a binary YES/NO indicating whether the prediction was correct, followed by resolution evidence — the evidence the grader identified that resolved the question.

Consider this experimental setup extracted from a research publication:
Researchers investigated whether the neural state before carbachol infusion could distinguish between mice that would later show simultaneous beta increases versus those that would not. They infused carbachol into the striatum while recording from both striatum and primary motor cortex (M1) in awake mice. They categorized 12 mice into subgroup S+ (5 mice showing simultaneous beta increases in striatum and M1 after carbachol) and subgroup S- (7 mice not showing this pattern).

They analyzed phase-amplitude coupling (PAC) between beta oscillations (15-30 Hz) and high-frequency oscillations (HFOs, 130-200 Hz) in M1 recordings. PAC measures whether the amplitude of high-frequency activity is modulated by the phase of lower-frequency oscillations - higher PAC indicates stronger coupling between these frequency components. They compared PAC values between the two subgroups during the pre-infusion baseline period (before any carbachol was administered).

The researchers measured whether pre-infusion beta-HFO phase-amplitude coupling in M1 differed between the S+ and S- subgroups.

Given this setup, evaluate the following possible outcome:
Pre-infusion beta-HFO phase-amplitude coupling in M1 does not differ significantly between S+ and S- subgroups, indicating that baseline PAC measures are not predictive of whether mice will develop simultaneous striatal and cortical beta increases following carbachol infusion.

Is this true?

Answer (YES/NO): NO